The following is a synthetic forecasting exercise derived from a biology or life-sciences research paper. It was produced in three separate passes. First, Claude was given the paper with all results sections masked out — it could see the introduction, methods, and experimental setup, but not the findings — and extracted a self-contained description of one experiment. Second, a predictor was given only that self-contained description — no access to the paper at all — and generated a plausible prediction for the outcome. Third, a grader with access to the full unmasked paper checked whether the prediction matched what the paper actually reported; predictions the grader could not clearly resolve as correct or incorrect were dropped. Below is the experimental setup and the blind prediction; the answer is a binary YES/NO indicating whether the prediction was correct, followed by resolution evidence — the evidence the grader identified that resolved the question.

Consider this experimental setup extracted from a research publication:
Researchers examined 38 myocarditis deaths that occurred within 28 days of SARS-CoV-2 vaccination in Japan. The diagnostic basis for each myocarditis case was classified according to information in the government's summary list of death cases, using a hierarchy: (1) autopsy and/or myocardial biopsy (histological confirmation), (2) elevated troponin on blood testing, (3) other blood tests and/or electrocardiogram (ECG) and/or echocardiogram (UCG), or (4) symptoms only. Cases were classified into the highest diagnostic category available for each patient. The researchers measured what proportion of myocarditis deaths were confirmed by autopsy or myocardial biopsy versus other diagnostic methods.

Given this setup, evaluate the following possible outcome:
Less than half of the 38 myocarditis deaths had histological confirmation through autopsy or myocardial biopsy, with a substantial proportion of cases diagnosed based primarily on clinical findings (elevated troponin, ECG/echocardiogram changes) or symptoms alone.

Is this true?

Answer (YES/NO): NO